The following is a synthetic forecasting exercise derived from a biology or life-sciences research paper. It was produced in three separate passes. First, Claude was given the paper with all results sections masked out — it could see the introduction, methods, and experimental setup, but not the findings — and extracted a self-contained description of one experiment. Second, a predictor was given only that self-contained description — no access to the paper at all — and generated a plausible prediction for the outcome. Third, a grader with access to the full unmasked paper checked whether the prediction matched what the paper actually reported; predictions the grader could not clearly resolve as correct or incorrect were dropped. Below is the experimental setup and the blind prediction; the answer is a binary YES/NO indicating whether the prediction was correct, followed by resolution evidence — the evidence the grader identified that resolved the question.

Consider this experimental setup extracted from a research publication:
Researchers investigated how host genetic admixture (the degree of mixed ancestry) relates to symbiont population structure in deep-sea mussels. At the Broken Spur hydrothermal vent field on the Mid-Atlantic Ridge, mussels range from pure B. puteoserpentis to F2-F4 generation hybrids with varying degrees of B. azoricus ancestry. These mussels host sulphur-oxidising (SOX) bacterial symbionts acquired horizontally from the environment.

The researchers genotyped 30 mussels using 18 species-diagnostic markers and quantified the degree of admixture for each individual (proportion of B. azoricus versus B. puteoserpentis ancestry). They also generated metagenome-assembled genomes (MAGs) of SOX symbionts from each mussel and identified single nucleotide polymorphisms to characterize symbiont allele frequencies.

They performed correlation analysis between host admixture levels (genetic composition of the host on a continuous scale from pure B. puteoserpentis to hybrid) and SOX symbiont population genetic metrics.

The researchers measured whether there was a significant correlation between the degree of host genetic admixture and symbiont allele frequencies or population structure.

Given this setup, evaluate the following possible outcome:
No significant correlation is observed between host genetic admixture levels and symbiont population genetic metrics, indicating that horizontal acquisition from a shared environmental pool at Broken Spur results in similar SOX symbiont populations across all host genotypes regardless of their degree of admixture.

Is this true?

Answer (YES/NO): YES